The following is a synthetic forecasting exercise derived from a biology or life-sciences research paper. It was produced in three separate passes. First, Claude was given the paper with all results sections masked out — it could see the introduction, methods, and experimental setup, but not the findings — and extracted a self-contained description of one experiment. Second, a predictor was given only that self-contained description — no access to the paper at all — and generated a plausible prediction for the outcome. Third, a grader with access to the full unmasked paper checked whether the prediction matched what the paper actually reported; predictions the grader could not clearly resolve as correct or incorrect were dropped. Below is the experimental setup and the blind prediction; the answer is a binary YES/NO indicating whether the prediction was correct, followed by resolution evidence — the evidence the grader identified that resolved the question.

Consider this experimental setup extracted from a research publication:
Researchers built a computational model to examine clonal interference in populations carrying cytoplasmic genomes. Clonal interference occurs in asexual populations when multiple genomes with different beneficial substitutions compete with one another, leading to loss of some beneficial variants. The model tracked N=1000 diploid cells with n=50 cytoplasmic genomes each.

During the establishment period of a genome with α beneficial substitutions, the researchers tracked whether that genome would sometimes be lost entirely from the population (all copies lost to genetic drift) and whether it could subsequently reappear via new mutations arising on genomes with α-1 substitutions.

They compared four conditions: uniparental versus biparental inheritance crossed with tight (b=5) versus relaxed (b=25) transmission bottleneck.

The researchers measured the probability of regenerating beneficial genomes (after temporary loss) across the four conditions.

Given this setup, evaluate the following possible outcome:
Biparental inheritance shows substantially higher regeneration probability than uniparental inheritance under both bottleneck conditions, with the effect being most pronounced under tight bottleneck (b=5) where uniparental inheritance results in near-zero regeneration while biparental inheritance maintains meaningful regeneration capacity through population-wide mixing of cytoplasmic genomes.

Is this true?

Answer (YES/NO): NO